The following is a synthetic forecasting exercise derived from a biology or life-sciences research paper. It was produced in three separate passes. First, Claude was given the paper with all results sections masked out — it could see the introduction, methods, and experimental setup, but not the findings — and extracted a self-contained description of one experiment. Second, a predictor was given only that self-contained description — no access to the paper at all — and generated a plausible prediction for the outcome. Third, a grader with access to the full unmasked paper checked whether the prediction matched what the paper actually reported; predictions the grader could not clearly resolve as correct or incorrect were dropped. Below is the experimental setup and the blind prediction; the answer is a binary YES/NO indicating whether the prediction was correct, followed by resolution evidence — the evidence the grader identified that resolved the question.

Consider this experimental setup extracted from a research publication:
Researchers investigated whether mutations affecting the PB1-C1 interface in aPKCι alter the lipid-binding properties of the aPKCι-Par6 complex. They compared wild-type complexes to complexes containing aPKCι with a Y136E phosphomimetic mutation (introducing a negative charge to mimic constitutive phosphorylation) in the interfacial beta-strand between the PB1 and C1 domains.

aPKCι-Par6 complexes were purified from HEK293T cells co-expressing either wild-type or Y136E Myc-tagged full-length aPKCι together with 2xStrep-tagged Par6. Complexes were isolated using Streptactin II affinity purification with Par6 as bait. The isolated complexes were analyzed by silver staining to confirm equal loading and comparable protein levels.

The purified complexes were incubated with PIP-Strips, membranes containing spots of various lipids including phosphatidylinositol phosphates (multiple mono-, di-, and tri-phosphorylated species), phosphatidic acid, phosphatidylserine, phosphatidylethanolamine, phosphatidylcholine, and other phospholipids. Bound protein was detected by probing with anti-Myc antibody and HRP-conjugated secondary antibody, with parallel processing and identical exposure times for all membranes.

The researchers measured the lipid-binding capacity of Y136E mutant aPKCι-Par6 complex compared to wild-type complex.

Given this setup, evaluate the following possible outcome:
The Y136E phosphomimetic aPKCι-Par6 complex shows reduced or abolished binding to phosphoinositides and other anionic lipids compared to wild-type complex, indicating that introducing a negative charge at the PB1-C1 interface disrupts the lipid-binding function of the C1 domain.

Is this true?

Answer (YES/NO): YES